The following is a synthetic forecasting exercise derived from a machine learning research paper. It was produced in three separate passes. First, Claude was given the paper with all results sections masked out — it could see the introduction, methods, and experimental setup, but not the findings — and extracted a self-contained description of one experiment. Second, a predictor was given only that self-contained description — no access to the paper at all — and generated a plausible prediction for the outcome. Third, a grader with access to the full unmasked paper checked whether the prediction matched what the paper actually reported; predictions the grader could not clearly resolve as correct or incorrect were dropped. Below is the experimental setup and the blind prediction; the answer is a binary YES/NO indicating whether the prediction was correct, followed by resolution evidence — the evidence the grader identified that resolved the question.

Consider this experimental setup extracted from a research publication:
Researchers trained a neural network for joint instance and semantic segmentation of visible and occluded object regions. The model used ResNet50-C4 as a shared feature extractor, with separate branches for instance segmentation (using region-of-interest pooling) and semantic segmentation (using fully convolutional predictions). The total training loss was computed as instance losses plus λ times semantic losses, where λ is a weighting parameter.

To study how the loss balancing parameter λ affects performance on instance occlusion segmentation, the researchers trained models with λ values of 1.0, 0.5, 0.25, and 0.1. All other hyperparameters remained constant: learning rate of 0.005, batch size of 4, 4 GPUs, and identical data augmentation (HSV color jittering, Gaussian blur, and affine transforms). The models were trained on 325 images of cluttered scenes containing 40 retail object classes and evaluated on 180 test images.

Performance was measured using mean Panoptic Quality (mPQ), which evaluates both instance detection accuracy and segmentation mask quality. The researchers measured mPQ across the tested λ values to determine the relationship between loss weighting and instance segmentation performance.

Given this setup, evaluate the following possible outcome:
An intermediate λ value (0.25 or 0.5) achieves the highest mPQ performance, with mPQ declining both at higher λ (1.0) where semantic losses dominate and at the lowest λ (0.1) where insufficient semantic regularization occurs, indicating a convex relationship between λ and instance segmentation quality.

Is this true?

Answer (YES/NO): NO